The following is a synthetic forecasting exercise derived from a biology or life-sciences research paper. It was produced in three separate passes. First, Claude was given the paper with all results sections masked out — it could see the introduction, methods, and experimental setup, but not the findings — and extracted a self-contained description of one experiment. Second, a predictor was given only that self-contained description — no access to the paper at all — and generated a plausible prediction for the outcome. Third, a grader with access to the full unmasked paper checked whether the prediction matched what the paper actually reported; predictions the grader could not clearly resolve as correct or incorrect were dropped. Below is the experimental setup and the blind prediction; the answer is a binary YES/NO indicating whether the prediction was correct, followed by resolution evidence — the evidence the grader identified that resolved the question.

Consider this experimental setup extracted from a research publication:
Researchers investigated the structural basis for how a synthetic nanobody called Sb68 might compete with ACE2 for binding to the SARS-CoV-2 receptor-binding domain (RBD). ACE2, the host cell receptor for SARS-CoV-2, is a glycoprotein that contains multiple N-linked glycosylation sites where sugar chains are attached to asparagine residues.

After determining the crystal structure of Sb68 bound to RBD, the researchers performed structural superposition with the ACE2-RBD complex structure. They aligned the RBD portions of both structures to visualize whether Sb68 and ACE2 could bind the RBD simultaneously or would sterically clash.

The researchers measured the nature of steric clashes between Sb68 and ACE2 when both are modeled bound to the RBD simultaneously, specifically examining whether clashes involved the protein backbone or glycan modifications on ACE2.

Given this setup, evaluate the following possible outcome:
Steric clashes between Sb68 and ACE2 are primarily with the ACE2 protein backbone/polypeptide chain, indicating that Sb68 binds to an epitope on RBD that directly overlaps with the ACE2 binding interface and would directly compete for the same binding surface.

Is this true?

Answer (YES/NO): NO